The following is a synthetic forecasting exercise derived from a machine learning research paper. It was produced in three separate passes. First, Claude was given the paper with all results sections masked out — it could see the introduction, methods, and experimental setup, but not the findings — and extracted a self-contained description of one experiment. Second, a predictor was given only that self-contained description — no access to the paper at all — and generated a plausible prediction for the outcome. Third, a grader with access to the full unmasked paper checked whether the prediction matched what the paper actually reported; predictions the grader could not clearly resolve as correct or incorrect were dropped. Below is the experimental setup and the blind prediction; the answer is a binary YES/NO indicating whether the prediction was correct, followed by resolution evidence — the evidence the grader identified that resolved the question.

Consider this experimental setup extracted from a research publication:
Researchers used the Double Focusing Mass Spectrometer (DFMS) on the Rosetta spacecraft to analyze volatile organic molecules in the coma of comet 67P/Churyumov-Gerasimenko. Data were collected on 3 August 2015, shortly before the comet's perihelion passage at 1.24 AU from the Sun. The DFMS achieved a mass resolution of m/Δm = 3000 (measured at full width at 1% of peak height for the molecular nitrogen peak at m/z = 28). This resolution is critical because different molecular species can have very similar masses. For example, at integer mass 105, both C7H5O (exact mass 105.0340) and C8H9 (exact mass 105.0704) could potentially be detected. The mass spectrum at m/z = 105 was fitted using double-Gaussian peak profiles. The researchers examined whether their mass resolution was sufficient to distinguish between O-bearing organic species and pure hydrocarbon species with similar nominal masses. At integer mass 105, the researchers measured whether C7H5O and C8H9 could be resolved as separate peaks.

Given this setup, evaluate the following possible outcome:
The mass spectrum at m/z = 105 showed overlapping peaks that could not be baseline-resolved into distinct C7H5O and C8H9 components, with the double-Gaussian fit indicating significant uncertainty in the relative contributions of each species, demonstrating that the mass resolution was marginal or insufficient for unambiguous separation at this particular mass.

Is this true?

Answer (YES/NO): NO